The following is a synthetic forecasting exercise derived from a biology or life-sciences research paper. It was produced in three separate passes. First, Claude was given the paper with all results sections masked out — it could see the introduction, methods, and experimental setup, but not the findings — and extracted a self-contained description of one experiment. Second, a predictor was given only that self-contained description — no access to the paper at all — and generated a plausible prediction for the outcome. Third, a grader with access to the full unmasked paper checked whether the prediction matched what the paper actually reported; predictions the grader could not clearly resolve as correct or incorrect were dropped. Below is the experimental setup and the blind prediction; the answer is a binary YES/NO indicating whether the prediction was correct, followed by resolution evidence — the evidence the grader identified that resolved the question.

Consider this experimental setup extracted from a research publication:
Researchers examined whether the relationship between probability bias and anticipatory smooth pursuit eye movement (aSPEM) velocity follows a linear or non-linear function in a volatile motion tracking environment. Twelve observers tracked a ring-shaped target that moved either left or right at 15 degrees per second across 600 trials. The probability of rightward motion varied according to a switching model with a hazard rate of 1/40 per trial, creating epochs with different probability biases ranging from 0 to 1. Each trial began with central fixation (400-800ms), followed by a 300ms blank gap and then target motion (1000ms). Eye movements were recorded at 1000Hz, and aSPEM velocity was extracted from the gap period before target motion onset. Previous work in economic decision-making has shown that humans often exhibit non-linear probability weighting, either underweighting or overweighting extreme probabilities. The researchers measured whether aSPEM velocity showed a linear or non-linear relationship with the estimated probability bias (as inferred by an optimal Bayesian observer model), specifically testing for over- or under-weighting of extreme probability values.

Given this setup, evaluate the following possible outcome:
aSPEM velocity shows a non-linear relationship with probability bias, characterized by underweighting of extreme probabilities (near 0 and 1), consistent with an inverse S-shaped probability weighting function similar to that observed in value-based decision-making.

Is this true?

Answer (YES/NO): NO